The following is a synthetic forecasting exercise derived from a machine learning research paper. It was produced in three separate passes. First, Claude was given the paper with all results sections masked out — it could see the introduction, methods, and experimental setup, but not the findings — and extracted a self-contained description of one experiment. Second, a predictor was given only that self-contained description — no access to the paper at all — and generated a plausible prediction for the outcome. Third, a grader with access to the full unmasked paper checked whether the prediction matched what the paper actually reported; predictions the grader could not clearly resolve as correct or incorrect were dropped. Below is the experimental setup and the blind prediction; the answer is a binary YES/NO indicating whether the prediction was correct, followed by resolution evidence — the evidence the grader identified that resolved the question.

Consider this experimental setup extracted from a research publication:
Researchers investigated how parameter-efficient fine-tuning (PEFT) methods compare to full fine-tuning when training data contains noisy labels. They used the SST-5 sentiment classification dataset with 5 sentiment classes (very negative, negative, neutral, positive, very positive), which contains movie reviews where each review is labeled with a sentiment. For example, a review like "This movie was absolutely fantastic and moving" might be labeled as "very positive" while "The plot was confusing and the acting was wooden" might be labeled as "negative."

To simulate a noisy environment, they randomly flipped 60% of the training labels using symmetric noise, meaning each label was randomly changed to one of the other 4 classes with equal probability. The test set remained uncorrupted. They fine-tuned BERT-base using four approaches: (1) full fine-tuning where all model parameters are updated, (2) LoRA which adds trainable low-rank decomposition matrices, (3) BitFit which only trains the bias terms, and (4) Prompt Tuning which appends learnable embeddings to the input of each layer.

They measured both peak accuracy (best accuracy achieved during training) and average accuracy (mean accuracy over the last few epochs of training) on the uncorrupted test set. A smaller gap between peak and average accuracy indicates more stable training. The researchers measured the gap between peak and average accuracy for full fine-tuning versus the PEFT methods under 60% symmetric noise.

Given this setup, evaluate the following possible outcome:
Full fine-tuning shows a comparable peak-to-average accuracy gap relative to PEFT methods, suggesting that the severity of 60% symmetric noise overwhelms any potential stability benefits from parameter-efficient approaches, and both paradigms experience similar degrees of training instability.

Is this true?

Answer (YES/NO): NO